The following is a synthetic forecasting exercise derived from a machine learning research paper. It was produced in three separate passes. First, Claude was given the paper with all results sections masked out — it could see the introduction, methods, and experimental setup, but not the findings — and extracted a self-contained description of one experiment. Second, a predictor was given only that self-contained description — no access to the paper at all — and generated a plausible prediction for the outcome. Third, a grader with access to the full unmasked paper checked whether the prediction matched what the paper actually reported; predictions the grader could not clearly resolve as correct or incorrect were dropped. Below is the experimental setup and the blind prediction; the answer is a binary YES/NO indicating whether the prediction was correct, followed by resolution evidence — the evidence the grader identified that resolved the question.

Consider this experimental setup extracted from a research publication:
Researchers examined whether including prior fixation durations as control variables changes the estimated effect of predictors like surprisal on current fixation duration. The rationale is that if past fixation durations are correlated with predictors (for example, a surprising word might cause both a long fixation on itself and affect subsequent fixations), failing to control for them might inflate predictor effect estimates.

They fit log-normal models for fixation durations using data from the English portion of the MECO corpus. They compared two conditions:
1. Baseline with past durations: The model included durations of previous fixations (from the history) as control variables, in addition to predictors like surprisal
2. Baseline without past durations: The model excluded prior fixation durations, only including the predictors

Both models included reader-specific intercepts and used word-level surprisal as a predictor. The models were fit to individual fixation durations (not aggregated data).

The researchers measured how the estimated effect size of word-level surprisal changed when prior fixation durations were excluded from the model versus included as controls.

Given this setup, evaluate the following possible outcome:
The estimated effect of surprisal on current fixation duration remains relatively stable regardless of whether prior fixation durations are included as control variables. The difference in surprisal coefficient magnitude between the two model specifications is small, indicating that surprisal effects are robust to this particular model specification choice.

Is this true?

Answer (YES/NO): NO